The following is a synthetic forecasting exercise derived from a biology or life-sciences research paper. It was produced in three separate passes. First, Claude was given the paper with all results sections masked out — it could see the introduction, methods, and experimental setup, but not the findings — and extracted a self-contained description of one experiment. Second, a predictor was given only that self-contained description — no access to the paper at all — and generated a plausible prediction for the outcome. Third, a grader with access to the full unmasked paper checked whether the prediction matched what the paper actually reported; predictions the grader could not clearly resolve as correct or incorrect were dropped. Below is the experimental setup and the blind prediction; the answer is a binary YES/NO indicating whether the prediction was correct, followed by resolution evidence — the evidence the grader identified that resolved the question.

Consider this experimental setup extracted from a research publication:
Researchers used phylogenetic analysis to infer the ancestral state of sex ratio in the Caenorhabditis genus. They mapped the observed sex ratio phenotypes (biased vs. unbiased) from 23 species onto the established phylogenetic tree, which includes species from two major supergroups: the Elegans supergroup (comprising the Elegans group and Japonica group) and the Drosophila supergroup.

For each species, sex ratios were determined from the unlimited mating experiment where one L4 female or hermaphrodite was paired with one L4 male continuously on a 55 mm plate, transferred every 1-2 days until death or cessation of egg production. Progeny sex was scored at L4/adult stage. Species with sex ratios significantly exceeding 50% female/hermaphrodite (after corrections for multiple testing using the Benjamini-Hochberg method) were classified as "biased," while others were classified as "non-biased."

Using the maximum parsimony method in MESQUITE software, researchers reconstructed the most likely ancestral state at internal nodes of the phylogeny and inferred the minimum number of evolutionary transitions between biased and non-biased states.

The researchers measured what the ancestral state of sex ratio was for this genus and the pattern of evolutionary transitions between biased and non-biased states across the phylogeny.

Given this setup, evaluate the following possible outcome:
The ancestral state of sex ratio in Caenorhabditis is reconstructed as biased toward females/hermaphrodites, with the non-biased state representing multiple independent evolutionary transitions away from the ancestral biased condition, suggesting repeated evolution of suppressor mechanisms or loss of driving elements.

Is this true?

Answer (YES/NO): YES